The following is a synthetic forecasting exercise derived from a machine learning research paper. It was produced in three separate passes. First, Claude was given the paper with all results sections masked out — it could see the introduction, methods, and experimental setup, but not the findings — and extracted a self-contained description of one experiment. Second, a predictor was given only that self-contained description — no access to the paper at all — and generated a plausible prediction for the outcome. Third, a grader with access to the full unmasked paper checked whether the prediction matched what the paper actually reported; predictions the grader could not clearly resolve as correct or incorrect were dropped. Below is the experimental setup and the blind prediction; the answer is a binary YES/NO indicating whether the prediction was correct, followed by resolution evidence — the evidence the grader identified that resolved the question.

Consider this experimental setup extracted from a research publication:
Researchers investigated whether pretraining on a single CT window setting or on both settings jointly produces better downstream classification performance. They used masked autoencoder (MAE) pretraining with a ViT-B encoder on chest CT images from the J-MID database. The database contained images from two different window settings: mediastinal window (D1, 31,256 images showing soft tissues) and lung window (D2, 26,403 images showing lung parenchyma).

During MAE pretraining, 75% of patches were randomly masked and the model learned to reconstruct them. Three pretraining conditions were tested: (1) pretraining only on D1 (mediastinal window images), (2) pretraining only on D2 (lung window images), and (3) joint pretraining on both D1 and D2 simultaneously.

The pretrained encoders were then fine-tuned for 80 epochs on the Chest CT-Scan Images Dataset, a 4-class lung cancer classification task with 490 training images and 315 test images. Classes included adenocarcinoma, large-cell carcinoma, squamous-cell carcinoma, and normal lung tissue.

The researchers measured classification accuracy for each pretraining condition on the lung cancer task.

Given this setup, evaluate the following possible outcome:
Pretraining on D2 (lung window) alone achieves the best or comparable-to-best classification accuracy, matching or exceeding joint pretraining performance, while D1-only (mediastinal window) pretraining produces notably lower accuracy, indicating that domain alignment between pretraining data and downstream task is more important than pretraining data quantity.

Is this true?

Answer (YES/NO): NO